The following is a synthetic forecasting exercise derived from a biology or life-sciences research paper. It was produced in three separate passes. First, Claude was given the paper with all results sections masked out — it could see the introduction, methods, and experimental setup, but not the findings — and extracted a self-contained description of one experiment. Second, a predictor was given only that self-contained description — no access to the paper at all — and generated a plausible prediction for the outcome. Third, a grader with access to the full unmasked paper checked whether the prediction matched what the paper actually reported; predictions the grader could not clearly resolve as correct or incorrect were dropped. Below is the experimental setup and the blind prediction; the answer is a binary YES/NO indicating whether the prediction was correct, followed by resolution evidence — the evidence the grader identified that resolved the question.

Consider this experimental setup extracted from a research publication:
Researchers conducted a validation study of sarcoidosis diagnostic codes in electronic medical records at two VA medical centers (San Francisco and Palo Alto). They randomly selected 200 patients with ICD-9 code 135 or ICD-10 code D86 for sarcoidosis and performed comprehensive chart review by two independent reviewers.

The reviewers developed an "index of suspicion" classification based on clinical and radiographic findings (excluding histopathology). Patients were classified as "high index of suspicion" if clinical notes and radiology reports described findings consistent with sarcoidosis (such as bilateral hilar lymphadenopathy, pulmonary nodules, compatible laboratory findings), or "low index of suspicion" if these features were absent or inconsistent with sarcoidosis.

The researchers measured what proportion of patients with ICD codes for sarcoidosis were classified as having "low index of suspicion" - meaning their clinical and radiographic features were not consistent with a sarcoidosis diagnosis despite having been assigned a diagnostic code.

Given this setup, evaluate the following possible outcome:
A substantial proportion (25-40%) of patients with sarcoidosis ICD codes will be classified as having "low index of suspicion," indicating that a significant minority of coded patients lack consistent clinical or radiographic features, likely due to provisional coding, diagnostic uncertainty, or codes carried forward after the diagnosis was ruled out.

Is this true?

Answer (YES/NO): NO